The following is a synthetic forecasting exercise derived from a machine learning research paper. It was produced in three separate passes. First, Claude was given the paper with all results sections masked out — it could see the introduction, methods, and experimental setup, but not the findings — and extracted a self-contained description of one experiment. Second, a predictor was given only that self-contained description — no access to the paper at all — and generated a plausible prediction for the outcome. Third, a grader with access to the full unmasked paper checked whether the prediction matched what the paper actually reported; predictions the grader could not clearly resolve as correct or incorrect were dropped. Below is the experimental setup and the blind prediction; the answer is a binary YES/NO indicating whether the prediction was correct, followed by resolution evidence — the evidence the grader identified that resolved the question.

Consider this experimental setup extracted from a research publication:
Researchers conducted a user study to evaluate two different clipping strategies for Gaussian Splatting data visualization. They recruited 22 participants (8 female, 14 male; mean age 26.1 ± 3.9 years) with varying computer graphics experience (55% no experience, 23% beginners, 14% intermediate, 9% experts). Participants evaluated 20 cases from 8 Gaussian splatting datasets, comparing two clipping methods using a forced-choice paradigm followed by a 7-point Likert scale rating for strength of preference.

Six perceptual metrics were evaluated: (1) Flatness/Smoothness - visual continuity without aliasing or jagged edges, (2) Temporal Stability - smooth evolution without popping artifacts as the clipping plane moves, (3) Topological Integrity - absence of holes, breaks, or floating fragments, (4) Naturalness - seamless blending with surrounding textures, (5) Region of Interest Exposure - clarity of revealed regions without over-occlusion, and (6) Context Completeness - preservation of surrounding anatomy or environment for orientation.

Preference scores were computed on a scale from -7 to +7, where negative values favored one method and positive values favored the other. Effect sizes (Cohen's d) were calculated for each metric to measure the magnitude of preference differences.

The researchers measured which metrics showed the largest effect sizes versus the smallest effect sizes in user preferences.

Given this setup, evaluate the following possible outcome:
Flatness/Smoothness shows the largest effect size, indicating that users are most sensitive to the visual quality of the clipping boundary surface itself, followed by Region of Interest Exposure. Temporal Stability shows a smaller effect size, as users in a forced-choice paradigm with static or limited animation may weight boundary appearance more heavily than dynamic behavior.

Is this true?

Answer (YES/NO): NO